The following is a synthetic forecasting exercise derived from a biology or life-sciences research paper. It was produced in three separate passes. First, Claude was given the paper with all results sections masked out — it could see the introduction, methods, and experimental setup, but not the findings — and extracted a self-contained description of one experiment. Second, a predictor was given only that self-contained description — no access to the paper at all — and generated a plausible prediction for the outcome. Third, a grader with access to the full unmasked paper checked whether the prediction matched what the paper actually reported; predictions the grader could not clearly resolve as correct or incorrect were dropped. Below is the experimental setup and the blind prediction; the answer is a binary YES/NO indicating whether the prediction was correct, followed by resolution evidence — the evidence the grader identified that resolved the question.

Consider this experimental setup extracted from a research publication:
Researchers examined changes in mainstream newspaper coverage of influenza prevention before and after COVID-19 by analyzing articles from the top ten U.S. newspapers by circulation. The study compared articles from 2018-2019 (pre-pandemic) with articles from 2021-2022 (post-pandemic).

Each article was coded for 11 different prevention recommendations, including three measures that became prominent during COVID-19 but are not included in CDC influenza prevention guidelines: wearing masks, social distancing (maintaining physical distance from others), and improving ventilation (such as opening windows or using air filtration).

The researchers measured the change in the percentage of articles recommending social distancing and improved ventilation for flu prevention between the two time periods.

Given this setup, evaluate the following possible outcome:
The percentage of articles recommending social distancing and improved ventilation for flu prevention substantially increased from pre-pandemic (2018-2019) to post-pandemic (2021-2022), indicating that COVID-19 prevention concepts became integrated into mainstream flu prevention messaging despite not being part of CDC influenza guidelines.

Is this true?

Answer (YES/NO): YES